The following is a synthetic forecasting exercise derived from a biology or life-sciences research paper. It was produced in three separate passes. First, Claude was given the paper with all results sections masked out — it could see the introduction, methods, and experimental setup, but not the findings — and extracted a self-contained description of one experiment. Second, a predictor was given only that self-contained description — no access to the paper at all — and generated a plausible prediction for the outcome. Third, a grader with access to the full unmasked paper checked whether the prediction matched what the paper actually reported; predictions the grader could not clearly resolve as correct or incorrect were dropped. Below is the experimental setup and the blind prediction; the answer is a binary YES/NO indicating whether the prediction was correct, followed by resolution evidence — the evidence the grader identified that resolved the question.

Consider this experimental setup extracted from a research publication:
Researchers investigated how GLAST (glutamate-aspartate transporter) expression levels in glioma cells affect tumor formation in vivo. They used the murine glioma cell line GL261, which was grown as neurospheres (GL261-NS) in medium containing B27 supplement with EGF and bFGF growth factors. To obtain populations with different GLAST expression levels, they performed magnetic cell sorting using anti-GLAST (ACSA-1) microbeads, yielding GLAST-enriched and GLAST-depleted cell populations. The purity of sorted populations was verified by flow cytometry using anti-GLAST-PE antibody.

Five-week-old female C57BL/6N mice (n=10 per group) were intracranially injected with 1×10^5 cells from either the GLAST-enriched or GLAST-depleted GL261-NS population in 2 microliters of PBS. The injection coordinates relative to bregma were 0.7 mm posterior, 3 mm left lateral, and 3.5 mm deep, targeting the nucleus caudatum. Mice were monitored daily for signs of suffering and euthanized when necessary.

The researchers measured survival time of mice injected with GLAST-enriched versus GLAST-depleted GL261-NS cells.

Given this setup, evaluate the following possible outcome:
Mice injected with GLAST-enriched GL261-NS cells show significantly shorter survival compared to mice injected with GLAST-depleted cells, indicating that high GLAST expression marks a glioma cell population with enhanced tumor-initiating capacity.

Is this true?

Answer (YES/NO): YES